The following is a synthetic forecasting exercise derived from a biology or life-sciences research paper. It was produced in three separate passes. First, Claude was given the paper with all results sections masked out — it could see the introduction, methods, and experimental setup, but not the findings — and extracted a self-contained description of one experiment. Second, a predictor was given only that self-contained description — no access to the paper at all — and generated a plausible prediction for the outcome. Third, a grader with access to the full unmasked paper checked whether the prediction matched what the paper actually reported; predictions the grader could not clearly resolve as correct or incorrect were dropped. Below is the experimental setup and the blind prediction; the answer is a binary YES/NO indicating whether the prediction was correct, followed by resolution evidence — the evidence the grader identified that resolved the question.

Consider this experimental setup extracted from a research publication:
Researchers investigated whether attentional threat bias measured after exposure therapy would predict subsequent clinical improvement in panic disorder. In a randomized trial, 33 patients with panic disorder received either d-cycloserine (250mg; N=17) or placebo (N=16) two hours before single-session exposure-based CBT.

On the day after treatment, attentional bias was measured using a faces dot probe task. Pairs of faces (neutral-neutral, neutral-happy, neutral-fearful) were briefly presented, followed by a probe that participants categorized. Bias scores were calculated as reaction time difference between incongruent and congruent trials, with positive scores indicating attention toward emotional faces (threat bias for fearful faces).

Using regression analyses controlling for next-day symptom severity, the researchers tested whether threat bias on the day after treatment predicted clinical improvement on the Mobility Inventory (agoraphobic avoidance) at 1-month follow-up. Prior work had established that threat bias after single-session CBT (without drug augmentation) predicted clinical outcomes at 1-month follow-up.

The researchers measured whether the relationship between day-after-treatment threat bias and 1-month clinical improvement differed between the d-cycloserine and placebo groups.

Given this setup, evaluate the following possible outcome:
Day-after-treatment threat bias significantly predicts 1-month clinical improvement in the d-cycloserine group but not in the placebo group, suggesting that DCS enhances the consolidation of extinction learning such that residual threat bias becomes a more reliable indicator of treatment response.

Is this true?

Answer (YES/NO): NO